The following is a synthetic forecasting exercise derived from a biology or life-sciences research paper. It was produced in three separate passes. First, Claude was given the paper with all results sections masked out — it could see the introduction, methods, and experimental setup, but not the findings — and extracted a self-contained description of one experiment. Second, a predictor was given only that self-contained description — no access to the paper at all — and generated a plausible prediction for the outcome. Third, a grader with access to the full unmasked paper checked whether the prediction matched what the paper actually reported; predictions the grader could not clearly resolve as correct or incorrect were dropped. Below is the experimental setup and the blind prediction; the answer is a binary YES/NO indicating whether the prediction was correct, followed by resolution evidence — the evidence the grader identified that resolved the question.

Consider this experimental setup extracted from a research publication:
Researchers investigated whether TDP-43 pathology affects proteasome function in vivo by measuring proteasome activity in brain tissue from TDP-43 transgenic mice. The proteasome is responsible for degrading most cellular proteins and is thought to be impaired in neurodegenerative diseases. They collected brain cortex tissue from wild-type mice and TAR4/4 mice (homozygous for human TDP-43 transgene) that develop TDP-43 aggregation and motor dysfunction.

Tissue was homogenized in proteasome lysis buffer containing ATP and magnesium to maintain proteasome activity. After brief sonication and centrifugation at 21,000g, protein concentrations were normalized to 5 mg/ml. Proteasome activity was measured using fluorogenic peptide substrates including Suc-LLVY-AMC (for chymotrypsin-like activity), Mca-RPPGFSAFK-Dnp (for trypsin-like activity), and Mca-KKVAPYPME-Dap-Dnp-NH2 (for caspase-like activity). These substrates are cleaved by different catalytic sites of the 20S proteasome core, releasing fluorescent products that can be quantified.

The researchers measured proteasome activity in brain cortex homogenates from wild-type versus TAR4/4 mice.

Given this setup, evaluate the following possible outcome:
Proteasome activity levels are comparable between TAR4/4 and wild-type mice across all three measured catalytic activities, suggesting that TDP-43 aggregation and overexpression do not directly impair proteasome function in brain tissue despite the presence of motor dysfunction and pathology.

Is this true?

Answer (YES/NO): NO